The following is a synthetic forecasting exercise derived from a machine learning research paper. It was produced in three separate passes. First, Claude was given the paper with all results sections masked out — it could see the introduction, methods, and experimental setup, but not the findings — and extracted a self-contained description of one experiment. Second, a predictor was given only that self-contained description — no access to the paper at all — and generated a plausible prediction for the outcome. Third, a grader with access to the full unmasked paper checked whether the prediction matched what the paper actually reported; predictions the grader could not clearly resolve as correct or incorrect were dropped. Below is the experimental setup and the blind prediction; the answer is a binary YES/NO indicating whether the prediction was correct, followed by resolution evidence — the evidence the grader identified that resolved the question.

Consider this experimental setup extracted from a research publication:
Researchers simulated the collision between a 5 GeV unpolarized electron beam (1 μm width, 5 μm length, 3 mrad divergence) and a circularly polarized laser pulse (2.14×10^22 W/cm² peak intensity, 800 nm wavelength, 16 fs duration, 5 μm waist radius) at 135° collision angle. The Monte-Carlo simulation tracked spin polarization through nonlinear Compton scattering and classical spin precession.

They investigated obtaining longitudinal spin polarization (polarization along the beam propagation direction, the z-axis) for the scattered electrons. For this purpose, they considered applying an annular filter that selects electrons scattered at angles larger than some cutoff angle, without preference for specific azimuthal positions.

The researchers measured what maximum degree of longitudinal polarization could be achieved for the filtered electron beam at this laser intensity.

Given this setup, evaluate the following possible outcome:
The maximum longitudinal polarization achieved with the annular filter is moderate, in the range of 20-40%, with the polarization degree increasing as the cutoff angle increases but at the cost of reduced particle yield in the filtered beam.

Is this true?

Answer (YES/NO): NO